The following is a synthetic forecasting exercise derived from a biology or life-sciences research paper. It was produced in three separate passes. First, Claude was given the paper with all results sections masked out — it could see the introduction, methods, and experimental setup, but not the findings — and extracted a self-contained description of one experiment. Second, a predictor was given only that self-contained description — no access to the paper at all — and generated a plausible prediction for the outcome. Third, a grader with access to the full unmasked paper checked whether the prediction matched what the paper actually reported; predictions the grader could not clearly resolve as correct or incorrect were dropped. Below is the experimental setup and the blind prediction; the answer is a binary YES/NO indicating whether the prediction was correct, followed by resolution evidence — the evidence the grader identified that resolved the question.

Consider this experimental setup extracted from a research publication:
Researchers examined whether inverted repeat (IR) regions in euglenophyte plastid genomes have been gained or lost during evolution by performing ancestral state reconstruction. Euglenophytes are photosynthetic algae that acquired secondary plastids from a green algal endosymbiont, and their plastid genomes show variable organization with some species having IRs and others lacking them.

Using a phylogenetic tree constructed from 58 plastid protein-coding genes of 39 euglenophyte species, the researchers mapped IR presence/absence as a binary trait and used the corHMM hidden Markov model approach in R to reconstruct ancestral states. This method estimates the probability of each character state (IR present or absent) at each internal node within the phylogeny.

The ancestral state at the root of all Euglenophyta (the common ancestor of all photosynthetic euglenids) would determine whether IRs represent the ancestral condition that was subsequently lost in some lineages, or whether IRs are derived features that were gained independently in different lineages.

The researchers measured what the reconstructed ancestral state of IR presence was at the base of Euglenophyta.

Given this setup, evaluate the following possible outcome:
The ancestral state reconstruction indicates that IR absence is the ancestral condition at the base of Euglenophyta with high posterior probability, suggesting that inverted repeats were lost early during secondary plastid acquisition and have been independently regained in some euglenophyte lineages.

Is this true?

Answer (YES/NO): NO